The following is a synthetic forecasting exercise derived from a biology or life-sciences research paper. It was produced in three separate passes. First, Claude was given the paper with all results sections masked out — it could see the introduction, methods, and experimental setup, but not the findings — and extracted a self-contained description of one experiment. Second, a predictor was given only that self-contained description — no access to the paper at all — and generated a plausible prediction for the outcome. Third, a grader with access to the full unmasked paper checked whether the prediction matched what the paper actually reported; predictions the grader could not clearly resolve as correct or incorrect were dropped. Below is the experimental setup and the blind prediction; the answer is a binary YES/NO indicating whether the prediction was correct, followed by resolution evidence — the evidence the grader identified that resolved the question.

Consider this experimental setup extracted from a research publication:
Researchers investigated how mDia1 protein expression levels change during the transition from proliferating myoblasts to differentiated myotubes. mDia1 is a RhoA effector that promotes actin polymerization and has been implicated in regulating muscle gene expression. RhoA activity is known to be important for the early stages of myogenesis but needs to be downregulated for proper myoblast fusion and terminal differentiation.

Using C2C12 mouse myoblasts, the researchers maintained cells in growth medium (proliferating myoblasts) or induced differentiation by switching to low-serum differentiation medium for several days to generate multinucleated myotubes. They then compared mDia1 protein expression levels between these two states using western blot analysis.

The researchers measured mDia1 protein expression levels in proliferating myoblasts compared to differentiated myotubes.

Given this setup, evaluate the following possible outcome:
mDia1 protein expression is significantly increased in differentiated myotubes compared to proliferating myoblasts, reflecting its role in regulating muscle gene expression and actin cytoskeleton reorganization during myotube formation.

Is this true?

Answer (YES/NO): NO